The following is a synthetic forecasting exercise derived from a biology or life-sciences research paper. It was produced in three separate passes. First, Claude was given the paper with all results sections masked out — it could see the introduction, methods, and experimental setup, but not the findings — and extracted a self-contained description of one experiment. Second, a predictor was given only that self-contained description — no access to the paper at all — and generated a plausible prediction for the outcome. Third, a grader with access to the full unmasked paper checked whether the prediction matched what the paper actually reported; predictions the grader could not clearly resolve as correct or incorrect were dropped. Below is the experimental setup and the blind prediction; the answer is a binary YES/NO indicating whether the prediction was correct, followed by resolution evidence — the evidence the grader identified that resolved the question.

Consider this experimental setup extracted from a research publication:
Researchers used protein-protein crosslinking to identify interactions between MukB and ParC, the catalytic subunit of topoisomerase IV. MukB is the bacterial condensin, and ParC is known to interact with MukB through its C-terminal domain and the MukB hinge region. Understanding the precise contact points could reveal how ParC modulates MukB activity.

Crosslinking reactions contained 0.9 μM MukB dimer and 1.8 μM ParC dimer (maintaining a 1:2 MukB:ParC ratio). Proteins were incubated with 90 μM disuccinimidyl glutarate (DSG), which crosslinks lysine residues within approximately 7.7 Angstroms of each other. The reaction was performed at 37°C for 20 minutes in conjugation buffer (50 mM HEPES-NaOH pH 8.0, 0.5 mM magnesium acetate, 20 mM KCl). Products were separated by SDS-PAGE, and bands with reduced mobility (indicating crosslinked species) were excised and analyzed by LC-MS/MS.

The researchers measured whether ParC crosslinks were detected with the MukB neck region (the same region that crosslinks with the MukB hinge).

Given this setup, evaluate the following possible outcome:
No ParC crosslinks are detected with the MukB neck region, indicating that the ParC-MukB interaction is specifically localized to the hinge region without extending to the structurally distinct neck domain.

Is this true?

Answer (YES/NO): NO